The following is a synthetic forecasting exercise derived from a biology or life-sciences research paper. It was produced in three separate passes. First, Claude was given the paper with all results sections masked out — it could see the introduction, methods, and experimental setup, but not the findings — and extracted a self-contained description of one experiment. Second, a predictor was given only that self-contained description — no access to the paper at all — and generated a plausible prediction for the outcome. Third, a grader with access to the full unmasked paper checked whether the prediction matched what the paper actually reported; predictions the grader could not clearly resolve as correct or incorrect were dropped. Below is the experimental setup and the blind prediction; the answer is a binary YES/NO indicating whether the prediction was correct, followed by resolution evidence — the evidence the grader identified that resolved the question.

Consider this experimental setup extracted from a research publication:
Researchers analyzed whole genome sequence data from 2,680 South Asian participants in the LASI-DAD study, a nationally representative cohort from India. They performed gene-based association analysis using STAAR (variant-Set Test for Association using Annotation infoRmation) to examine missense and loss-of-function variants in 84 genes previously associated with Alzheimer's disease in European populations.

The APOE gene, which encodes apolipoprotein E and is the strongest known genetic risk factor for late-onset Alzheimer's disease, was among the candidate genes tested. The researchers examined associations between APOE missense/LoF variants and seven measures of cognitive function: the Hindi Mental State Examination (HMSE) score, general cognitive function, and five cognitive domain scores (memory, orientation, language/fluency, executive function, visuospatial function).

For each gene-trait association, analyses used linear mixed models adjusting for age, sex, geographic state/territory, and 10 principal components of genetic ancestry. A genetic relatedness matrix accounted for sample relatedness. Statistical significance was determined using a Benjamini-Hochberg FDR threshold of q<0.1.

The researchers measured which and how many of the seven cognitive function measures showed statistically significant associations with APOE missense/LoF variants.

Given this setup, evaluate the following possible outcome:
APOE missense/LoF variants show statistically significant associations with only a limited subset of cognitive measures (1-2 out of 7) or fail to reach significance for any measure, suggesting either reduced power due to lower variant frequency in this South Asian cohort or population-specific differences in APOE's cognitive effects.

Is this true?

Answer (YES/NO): NO